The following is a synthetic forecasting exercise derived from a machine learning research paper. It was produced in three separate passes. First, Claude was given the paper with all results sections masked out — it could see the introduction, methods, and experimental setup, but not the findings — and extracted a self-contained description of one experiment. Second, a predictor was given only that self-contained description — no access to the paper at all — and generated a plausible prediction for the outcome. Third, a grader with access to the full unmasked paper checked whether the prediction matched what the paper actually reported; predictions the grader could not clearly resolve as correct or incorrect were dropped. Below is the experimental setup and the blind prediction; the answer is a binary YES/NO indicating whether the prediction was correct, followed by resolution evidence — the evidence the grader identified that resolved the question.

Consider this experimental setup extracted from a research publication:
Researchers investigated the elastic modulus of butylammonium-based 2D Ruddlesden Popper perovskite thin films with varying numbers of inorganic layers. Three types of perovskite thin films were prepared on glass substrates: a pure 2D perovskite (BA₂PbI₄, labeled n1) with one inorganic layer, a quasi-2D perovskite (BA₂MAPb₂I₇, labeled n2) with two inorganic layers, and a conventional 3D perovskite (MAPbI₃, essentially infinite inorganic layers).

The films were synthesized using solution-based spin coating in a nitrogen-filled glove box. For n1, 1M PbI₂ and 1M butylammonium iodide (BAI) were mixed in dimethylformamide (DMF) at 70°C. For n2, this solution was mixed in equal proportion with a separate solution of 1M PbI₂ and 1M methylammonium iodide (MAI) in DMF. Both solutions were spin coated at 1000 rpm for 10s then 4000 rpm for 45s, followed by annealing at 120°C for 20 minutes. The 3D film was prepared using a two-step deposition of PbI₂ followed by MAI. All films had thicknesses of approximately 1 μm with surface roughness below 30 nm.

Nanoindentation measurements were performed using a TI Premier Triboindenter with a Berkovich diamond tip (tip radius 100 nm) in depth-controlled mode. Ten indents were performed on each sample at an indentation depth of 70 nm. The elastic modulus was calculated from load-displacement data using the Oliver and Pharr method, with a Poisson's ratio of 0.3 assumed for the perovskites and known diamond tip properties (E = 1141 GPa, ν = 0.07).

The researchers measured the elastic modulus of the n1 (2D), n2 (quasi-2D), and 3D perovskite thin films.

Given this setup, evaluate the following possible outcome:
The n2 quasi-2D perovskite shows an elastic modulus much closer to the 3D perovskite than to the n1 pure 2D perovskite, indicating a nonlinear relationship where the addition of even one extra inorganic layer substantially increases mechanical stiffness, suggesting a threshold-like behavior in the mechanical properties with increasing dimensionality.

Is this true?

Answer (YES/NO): NO